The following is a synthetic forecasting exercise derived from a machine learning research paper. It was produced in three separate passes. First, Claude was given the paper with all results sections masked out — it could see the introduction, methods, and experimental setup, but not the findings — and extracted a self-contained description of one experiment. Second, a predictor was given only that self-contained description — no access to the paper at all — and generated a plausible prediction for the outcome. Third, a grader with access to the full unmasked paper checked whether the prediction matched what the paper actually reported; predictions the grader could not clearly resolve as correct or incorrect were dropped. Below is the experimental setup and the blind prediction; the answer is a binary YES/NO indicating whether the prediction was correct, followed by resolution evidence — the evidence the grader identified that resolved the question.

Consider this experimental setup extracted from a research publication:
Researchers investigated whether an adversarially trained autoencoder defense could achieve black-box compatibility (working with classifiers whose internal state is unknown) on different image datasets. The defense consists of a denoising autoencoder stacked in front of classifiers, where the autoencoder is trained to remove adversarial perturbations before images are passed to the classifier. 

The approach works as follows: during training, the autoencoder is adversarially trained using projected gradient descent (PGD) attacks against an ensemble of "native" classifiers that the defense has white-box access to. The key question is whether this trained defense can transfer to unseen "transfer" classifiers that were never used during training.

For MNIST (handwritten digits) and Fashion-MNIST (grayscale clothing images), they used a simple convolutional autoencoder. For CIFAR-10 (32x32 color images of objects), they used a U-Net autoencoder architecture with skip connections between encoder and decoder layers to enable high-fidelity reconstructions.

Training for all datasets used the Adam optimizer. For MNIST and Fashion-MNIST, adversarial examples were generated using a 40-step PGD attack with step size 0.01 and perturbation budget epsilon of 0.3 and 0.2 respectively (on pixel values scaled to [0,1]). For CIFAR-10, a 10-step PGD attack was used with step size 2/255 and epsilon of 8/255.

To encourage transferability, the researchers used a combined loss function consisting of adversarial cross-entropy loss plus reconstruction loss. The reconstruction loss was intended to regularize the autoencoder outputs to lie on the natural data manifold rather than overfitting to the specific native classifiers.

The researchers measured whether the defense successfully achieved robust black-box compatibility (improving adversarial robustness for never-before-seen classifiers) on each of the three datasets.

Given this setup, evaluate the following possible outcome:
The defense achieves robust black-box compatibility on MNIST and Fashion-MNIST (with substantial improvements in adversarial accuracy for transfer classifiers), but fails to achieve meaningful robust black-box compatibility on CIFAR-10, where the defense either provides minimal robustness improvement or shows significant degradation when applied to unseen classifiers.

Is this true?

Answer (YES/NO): YES